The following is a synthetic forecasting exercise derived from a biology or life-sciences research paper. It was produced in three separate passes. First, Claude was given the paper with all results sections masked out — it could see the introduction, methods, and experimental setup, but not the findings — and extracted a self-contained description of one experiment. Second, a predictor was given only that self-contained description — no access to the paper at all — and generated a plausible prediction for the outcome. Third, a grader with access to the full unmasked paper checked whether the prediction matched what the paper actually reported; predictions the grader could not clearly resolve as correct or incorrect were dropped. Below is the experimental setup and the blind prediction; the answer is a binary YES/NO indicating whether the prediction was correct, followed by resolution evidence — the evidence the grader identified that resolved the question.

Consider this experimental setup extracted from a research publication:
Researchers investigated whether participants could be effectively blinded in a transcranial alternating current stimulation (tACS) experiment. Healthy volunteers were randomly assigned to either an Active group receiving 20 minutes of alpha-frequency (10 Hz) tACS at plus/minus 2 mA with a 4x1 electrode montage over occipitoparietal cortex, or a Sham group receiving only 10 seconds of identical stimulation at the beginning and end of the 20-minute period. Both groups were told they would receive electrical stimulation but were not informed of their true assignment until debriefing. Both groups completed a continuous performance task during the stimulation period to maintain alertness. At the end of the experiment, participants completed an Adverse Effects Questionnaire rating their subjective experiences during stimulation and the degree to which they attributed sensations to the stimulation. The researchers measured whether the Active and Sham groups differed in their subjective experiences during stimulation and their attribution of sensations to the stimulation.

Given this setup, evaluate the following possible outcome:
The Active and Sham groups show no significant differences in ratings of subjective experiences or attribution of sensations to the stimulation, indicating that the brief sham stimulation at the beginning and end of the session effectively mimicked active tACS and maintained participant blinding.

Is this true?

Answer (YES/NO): YES